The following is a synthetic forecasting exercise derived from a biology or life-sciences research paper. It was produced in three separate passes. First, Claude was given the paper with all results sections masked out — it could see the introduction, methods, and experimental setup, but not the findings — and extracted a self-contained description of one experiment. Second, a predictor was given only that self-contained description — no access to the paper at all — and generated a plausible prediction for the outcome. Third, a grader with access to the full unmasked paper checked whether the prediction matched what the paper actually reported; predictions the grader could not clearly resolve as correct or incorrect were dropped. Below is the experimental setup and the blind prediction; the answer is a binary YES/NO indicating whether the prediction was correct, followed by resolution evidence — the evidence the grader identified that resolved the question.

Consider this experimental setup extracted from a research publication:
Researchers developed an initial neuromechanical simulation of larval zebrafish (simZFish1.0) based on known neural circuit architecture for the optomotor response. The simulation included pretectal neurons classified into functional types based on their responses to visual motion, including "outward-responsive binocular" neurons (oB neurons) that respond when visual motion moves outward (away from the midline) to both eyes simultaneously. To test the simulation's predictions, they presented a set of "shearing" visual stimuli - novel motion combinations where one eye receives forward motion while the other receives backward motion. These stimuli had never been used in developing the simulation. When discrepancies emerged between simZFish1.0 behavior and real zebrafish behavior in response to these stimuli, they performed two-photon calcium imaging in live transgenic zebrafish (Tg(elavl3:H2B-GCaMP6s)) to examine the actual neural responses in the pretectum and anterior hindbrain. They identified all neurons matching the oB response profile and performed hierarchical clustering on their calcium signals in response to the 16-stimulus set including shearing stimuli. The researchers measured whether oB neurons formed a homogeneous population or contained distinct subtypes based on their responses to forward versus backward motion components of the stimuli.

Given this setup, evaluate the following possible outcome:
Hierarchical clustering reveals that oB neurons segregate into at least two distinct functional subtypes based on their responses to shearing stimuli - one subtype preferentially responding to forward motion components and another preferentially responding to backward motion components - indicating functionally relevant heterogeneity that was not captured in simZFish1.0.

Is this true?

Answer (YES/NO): YES